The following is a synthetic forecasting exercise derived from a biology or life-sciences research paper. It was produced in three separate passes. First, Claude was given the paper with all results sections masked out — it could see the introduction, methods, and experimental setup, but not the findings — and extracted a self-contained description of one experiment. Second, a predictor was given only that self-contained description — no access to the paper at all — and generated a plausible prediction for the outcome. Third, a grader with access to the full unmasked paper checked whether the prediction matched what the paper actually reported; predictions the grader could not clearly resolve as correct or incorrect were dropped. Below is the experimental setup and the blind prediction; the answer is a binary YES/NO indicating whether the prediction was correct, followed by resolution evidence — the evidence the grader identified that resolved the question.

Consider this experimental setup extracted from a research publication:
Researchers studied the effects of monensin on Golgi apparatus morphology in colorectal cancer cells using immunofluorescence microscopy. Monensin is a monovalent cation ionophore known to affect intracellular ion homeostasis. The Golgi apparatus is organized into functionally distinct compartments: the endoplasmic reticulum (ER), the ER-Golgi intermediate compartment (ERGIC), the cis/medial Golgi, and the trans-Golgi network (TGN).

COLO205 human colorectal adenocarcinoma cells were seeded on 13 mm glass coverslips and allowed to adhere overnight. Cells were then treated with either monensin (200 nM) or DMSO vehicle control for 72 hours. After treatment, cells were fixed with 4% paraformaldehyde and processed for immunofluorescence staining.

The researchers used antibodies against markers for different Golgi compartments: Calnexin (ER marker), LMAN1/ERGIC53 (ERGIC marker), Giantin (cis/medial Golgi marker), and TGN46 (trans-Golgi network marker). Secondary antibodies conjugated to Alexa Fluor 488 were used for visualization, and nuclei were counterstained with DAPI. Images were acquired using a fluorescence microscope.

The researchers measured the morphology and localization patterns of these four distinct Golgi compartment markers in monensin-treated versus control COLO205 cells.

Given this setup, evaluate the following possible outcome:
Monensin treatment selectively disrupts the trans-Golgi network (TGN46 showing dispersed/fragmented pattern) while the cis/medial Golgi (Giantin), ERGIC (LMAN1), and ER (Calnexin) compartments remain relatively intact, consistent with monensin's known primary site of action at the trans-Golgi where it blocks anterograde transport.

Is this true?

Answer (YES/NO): NO